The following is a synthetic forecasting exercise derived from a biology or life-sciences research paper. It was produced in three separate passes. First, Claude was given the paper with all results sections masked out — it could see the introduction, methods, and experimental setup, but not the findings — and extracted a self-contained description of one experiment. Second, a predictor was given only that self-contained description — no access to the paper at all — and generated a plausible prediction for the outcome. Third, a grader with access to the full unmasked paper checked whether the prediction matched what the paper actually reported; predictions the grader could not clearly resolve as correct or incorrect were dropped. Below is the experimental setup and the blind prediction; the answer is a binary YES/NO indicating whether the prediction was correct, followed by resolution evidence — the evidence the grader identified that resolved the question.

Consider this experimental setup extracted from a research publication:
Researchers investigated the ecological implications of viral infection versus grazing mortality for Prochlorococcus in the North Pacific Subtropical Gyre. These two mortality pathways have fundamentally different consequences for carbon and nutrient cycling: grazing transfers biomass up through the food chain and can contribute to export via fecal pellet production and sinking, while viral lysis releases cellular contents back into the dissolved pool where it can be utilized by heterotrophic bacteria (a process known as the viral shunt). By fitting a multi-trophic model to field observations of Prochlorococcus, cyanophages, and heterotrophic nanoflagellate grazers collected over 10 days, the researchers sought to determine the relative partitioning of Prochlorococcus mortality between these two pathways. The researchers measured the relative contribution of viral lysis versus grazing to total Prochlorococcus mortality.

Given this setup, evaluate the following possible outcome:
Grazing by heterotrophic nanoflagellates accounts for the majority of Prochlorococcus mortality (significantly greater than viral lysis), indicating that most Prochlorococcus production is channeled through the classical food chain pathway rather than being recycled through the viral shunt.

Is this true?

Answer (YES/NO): YES